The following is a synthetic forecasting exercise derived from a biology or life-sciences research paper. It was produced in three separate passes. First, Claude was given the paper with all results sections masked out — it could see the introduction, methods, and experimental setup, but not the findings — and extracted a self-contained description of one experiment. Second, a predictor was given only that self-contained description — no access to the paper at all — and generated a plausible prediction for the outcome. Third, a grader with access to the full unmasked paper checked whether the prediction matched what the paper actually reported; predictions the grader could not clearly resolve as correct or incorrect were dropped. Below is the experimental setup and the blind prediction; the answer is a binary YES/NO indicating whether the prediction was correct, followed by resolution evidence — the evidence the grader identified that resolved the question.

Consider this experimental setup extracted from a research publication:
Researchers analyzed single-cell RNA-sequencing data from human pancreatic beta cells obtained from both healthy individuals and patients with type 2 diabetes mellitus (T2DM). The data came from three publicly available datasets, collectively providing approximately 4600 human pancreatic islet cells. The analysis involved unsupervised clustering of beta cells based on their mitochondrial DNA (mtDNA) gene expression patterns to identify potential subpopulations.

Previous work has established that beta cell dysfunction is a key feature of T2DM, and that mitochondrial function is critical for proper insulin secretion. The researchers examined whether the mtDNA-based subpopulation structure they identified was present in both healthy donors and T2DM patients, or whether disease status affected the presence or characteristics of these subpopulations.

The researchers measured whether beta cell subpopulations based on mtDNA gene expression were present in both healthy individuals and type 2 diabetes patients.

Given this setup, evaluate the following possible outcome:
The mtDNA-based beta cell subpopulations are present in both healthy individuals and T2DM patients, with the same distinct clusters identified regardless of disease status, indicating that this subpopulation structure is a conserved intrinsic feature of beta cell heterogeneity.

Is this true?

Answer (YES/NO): YES